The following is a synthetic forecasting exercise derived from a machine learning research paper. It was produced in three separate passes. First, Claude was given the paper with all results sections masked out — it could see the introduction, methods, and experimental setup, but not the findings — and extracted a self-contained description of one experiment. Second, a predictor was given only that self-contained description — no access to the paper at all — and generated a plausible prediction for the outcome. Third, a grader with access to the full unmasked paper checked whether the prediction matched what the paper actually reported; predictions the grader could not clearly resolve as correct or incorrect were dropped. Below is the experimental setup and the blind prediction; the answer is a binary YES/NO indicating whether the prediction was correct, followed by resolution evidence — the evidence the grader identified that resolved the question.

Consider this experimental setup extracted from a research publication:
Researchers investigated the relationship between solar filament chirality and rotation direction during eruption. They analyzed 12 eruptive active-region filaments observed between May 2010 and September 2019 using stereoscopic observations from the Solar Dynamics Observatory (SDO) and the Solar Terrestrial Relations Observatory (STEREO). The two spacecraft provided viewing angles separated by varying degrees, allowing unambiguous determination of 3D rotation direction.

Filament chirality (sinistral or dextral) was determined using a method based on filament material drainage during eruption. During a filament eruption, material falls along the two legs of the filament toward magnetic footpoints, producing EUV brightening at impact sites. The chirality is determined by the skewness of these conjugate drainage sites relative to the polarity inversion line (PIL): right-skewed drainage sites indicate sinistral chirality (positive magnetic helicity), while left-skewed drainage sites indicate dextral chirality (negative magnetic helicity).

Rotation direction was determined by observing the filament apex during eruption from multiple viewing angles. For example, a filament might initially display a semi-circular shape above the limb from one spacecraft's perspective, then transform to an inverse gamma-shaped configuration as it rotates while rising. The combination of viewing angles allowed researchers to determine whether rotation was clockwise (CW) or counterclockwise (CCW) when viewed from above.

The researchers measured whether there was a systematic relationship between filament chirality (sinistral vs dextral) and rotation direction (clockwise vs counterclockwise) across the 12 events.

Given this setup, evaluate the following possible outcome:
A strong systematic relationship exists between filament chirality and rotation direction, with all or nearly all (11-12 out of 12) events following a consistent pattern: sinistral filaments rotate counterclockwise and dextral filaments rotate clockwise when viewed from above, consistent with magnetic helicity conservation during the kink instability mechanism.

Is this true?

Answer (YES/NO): NO